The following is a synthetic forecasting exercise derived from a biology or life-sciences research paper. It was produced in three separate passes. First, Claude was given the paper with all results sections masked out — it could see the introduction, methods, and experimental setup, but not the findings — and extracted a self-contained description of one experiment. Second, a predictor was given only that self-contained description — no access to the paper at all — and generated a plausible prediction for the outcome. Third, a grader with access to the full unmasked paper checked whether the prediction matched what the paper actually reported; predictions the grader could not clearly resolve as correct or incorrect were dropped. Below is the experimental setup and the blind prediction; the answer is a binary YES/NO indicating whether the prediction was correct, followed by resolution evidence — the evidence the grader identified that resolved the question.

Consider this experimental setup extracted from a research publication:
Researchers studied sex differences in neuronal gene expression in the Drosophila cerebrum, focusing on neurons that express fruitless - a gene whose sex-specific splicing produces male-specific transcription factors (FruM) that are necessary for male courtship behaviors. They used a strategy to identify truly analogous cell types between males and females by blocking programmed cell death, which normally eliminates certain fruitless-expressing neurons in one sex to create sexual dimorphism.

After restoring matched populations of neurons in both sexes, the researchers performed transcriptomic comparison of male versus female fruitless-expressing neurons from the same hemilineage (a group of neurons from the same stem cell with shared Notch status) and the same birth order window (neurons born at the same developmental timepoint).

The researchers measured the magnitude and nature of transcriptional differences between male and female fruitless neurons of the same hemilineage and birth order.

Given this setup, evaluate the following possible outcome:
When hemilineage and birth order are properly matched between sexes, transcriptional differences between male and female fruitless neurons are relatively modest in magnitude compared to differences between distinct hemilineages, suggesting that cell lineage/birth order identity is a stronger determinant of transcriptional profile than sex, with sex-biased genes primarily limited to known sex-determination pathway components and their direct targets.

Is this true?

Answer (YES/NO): YES